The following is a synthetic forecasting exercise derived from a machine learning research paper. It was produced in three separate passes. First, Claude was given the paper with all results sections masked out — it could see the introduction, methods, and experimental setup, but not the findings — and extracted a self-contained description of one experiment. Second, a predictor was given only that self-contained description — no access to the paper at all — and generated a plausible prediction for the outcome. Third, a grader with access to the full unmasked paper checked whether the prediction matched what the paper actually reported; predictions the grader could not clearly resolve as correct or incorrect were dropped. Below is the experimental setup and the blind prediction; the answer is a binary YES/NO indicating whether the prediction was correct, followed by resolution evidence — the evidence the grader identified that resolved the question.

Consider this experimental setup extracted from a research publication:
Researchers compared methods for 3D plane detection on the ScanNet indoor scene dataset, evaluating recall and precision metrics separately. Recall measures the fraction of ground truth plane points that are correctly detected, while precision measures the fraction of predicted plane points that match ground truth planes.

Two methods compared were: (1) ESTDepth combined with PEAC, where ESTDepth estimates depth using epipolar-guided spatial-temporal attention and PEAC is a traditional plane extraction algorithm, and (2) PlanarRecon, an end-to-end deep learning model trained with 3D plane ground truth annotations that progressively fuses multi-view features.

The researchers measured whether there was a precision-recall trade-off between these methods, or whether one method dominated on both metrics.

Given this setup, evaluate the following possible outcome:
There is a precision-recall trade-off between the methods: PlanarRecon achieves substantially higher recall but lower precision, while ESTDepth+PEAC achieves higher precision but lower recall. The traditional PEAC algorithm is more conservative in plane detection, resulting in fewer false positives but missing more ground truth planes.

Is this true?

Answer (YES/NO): NO